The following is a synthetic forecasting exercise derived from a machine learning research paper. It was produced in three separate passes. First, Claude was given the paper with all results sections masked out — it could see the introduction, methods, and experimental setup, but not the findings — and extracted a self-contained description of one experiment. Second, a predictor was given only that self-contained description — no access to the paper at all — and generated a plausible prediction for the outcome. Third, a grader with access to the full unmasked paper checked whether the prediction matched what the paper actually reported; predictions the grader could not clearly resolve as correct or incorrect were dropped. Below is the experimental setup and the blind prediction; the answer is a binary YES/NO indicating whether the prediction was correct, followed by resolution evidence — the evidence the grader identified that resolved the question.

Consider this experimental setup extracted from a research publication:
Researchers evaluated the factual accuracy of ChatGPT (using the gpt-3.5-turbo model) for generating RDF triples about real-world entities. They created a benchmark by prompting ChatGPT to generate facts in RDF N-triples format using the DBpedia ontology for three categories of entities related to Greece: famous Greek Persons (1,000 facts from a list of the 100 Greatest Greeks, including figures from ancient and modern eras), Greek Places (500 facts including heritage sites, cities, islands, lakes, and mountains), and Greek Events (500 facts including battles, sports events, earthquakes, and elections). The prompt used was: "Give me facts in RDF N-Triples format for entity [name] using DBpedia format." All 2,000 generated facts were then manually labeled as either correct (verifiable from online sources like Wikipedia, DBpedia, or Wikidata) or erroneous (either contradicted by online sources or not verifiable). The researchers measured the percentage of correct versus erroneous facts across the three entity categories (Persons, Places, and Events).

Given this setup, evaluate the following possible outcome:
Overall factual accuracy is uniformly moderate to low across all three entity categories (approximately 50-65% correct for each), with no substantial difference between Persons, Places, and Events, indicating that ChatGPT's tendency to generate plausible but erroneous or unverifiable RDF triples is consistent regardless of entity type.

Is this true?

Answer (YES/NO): NO